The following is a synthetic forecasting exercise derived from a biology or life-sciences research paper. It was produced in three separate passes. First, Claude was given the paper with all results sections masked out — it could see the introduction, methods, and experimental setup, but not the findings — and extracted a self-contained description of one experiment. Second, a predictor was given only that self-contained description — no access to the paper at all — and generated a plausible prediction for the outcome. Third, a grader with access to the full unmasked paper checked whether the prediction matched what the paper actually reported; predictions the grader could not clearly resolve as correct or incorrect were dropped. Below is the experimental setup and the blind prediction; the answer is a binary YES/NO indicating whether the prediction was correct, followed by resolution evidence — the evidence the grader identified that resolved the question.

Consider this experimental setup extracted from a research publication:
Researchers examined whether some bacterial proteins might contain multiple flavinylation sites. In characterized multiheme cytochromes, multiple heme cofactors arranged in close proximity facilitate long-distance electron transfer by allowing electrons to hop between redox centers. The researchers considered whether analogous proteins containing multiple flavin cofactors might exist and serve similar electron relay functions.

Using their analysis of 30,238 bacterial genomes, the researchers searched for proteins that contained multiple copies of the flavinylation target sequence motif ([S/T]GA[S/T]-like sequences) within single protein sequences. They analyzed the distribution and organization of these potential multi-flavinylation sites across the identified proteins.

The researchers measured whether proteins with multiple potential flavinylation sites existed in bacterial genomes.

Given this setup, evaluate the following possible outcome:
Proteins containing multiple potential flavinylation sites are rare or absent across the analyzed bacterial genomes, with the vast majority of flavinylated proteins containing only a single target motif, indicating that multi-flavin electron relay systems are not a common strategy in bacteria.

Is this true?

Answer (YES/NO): NO